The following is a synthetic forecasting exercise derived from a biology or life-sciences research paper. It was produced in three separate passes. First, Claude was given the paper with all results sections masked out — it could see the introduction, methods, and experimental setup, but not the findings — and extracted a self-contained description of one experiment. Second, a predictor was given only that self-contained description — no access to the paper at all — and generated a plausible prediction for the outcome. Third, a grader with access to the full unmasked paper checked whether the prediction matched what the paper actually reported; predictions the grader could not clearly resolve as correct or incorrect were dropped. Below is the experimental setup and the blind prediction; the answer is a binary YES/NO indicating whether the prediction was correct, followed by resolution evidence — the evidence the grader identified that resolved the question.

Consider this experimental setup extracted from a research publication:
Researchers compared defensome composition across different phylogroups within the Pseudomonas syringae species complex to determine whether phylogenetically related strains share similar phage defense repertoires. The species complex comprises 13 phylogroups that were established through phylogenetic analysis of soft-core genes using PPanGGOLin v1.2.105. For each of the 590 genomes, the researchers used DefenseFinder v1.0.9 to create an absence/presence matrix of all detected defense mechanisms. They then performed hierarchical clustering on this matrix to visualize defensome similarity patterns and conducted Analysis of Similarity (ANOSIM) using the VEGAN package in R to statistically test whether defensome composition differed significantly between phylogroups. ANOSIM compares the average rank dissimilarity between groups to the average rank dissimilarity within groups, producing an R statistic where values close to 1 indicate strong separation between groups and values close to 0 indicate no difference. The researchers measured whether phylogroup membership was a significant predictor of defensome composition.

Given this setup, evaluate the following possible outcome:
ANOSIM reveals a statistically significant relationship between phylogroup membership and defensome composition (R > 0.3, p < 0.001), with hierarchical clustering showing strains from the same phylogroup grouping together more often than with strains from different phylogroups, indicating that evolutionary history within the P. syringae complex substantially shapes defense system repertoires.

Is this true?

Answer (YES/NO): NO